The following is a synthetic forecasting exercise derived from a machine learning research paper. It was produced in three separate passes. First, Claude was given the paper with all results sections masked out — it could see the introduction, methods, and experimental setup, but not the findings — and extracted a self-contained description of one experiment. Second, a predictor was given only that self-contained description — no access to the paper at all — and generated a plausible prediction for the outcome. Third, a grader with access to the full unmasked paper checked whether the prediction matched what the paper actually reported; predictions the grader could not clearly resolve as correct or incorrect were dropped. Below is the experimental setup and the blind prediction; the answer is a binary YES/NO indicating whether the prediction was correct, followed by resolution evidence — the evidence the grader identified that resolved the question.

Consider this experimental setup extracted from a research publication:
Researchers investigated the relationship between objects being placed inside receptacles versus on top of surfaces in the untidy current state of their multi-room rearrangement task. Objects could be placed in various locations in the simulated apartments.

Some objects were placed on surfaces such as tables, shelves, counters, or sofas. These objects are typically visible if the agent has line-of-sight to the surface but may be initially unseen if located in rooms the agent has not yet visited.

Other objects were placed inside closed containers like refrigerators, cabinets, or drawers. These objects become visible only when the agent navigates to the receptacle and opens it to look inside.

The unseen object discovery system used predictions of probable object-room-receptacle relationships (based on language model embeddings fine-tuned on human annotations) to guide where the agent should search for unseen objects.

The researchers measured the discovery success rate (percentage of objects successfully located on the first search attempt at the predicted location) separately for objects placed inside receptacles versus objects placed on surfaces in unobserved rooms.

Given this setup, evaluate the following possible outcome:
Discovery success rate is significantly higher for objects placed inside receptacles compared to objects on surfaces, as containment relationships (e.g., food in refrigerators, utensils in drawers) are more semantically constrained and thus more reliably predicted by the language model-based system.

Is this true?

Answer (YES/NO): NO